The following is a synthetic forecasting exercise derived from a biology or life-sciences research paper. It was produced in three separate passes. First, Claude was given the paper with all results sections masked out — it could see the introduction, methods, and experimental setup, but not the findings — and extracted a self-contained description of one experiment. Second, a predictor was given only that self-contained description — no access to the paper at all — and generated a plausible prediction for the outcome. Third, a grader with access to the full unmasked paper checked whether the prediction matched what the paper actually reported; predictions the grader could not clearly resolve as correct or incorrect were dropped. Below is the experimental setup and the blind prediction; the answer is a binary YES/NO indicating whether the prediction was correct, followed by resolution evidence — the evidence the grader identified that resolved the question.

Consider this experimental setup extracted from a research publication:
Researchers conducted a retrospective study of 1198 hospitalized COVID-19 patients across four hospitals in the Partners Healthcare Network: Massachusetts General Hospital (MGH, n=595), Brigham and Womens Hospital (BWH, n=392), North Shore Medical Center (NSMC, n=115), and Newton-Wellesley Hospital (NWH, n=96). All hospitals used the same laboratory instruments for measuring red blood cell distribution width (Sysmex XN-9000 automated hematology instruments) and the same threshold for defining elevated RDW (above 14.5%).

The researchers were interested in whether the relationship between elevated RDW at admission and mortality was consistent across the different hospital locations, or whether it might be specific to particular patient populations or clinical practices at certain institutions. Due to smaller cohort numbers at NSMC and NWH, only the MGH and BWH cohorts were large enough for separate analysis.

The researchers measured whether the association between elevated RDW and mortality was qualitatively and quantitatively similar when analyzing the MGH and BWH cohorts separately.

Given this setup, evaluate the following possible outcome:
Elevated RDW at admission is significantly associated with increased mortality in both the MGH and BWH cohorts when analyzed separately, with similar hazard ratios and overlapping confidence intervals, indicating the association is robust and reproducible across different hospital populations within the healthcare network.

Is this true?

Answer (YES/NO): YES